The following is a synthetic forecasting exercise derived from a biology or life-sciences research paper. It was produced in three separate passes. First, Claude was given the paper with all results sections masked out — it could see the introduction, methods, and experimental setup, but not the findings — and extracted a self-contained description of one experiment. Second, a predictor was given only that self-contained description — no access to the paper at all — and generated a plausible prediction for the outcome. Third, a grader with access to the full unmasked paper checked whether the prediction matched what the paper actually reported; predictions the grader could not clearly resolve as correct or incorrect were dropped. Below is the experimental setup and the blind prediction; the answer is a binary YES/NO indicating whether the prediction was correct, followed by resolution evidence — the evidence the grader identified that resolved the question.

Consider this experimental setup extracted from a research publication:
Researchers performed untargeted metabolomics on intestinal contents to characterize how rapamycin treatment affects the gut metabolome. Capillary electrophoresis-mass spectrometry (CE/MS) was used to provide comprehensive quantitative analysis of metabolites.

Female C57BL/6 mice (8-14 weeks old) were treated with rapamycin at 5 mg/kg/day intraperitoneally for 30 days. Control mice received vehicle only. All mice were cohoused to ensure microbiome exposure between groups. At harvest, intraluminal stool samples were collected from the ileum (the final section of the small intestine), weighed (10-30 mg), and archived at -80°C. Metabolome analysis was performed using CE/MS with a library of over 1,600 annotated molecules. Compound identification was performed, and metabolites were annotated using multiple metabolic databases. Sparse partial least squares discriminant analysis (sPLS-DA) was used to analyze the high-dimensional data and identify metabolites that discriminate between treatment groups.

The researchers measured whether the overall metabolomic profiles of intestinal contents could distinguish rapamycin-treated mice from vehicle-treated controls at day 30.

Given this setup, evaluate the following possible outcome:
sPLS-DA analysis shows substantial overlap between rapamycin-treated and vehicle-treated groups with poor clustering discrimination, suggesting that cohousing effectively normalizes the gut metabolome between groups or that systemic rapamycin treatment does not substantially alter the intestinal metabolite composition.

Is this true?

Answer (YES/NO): NO